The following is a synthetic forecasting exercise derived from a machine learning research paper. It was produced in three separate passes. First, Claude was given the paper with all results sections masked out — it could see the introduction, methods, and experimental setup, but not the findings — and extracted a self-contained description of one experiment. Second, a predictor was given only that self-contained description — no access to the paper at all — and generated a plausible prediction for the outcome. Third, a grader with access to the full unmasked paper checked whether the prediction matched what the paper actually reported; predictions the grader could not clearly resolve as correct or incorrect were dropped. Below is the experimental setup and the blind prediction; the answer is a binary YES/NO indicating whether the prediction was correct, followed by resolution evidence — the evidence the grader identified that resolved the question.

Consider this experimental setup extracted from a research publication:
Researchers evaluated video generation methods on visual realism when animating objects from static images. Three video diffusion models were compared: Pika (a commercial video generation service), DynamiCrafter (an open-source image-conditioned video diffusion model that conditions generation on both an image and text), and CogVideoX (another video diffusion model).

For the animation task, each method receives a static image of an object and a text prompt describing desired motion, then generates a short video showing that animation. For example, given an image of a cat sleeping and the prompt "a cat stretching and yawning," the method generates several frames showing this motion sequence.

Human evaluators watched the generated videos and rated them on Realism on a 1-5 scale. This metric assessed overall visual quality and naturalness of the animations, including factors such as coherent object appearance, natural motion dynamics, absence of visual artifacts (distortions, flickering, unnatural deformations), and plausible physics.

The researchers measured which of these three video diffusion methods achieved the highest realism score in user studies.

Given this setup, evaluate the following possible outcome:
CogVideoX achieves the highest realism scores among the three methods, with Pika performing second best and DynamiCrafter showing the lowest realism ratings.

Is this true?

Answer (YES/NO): NO